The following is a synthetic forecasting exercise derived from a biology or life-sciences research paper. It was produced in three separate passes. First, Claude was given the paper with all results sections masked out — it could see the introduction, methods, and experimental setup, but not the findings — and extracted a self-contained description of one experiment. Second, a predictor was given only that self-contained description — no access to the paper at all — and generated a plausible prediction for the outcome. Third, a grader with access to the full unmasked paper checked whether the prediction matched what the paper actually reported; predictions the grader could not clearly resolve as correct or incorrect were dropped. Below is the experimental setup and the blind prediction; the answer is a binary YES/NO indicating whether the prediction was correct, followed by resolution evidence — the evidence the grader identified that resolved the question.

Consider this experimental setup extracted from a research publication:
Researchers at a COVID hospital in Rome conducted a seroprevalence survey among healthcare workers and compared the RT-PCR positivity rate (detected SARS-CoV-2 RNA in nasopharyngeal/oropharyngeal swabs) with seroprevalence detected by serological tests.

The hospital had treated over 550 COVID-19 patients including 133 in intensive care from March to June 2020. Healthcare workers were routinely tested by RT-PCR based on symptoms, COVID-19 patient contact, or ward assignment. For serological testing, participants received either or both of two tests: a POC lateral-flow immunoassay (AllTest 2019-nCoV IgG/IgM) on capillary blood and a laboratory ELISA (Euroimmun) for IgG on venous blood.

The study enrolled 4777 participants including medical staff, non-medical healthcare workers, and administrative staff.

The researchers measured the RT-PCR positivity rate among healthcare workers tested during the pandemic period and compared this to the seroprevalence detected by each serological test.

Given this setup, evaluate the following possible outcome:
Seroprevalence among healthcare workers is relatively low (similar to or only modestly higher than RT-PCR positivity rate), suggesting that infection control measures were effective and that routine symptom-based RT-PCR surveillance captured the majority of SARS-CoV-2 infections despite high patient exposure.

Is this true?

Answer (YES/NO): YES